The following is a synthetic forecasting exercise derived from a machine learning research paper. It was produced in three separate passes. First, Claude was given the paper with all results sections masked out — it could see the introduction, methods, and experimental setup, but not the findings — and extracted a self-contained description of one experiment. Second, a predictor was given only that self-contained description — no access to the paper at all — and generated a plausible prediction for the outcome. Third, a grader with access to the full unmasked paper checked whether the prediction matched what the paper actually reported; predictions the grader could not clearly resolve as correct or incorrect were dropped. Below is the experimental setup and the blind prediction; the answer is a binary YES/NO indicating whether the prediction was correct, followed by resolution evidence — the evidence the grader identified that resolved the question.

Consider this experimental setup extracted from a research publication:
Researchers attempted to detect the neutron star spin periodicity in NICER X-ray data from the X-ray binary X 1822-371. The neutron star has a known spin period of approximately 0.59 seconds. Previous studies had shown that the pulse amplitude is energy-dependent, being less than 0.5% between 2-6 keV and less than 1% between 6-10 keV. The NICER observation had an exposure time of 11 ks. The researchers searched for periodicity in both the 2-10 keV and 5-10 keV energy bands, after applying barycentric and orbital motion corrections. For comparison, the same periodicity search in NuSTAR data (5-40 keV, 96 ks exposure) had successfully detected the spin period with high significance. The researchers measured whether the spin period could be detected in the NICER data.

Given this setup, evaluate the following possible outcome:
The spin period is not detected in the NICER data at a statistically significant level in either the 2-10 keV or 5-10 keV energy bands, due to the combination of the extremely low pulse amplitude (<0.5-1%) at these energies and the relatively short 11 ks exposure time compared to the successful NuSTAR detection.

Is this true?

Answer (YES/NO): YES